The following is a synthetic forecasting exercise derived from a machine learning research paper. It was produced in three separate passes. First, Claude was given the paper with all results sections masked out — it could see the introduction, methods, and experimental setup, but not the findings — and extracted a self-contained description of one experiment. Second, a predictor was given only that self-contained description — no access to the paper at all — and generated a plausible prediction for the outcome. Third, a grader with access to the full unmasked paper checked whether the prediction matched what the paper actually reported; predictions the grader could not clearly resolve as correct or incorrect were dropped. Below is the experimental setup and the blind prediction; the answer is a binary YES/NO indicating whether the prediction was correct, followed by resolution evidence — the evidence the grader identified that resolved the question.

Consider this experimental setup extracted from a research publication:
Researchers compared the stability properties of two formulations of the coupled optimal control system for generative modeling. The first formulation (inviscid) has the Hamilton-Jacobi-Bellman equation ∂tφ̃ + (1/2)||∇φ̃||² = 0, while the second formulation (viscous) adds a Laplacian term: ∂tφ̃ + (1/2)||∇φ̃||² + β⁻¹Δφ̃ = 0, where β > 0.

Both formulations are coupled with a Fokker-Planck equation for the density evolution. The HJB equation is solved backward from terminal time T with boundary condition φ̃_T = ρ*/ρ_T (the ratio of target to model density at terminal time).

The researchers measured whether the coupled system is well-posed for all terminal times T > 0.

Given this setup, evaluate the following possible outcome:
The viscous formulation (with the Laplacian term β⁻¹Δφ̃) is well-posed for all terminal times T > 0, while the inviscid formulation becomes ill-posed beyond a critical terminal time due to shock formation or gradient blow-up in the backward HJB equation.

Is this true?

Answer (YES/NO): YES